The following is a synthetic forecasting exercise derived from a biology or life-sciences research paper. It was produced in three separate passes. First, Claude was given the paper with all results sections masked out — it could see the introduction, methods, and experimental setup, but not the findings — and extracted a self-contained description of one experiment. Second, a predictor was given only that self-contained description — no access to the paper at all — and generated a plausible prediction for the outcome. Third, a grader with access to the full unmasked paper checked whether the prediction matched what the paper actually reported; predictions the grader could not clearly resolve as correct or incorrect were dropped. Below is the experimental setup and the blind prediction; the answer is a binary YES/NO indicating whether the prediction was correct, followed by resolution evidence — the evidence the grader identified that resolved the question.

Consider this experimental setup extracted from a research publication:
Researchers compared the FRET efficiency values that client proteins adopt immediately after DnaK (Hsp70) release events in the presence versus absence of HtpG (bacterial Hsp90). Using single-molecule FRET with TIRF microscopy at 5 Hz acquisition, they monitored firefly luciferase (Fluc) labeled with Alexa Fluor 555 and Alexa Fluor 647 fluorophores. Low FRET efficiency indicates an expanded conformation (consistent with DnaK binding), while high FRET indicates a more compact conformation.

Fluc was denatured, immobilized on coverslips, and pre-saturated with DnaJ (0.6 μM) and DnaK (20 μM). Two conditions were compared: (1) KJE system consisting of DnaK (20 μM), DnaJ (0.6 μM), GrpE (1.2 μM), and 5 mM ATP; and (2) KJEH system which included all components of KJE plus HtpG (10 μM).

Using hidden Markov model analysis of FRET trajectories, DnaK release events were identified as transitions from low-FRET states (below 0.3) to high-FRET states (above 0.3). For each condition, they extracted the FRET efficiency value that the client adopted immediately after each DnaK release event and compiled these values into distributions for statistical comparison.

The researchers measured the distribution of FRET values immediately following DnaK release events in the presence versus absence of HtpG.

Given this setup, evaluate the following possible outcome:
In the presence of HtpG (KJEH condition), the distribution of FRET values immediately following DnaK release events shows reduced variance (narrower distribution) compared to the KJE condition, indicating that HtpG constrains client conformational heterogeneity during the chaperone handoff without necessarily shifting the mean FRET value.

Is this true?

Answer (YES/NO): NO